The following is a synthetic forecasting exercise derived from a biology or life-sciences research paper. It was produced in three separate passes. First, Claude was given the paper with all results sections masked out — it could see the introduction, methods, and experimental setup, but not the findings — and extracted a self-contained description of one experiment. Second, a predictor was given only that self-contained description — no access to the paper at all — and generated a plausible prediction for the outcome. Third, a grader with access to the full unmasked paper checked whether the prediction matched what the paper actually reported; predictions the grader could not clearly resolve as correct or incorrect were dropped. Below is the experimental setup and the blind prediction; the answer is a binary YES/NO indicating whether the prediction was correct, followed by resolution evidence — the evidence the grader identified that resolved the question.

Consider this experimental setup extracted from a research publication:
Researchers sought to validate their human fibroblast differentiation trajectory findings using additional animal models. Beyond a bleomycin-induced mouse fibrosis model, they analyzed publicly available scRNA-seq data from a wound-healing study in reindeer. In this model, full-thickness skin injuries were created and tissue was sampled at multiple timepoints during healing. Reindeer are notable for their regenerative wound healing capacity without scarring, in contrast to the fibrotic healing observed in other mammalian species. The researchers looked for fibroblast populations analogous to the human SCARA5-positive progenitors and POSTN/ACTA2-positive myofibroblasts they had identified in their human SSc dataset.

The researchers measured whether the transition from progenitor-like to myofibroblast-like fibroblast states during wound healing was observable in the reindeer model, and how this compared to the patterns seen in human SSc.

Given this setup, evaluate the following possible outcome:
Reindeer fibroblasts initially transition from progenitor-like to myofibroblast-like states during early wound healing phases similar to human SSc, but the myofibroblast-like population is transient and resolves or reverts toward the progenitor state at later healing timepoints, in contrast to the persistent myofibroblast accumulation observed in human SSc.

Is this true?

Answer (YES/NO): NO